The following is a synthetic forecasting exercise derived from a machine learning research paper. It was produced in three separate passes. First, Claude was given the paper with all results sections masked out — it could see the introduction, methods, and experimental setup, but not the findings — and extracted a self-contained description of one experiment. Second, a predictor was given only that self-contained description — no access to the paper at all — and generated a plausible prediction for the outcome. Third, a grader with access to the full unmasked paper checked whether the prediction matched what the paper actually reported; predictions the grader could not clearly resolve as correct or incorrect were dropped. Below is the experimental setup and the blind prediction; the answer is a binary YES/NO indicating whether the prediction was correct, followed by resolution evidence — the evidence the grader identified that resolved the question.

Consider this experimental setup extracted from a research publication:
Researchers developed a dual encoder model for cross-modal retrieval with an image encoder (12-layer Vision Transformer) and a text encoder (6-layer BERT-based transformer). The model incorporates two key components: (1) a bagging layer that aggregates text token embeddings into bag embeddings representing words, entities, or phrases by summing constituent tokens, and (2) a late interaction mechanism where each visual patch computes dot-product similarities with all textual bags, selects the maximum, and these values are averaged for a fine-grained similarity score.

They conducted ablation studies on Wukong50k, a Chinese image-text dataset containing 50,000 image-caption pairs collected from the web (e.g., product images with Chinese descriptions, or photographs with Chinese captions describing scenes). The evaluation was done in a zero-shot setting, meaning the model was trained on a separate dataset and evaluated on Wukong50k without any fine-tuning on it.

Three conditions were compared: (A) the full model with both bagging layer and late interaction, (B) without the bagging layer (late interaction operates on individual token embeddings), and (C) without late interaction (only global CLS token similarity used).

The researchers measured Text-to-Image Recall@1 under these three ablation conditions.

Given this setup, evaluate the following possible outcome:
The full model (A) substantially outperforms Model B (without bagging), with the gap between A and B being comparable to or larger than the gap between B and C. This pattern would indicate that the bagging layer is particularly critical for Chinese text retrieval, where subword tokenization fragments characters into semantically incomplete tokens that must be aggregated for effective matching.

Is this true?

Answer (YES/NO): NO